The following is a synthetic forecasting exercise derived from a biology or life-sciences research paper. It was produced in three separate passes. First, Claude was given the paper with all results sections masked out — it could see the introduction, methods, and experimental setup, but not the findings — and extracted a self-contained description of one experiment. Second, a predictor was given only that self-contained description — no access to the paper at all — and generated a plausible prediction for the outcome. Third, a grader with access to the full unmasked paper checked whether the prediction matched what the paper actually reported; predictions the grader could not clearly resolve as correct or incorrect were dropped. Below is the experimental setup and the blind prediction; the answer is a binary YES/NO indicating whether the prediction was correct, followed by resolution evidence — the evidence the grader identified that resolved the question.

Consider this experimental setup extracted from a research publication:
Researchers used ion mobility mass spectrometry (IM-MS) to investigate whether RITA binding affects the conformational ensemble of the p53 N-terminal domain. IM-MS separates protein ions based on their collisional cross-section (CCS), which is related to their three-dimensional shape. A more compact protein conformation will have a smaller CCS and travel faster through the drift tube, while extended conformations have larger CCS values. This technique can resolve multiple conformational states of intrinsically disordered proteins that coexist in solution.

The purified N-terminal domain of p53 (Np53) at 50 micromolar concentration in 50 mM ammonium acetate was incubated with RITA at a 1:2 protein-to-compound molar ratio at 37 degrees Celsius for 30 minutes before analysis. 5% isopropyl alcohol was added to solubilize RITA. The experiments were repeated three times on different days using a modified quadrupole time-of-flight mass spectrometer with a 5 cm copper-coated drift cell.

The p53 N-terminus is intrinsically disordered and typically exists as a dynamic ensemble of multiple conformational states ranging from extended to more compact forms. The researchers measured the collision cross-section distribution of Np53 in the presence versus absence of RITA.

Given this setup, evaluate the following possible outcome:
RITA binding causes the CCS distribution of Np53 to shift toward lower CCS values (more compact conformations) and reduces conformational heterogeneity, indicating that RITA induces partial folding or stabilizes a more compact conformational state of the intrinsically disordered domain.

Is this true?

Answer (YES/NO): YES